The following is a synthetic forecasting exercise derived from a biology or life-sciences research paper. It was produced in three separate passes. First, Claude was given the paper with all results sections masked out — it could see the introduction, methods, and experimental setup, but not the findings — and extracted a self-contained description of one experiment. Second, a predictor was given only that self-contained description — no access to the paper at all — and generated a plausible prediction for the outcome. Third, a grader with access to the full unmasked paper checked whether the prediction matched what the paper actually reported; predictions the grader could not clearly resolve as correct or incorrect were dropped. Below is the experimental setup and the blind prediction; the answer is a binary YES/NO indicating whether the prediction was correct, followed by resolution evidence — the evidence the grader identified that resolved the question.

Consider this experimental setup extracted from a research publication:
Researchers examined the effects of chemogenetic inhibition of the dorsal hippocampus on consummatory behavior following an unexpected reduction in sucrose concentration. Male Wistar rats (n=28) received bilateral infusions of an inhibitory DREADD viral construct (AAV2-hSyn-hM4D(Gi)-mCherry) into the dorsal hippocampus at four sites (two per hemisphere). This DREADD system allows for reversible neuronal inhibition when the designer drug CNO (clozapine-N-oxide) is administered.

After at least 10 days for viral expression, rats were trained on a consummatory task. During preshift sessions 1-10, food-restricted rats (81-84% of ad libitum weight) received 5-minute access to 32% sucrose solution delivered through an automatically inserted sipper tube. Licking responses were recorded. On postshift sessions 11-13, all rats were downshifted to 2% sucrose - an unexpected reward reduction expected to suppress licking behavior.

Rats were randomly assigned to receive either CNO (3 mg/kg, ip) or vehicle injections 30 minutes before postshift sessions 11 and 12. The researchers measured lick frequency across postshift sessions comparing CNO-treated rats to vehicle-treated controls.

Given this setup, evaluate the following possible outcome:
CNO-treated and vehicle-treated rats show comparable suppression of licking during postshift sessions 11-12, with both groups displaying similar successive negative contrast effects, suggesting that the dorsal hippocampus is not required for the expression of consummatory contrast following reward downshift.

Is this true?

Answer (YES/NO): YES